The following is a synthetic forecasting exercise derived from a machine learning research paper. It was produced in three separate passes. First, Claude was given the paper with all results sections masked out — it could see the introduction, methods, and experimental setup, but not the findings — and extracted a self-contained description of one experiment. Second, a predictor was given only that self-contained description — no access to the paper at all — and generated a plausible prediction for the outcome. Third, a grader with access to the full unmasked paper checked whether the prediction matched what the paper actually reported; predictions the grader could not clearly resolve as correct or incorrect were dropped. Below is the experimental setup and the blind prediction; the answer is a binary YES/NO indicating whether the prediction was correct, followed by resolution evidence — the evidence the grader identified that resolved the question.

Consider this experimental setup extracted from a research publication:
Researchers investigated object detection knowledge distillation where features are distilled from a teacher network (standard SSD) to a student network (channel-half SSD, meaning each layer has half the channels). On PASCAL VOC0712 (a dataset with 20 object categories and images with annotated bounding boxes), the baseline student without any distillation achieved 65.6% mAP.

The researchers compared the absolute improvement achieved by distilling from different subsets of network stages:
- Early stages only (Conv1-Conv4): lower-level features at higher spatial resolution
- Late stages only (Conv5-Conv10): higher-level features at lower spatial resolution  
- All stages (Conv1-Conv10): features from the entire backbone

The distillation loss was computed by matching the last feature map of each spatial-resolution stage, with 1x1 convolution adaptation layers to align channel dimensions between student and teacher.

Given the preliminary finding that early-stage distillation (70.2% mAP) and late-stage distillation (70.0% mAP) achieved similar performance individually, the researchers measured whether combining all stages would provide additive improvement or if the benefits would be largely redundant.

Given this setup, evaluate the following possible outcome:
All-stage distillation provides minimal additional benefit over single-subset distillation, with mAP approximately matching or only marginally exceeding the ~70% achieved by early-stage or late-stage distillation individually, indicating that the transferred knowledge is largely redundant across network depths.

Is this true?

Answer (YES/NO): NO